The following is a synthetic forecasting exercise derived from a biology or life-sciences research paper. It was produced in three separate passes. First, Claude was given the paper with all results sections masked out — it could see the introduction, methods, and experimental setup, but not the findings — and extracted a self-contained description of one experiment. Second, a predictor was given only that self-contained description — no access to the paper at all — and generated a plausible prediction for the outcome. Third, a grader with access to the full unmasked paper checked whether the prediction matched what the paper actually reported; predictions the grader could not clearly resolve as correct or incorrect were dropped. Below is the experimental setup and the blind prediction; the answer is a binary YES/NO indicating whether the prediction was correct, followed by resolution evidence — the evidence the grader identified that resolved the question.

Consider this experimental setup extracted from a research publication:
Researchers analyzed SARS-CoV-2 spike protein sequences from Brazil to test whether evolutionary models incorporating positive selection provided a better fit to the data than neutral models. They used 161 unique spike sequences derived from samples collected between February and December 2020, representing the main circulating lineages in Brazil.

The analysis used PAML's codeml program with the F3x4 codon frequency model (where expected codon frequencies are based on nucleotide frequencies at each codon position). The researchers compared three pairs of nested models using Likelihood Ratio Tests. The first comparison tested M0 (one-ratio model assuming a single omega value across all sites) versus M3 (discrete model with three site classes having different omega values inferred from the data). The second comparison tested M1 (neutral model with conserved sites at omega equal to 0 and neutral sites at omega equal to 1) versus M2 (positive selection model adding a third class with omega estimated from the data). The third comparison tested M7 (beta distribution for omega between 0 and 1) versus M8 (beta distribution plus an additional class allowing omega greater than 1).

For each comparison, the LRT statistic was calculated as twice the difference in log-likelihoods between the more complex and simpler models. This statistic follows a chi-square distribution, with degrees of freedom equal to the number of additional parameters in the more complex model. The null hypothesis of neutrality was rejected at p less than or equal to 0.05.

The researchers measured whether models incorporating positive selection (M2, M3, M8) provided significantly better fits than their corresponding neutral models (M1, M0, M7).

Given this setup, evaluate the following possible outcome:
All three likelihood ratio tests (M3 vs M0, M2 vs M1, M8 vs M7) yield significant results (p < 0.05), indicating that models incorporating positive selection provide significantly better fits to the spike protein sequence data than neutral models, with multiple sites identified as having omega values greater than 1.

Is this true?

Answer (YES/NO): YES